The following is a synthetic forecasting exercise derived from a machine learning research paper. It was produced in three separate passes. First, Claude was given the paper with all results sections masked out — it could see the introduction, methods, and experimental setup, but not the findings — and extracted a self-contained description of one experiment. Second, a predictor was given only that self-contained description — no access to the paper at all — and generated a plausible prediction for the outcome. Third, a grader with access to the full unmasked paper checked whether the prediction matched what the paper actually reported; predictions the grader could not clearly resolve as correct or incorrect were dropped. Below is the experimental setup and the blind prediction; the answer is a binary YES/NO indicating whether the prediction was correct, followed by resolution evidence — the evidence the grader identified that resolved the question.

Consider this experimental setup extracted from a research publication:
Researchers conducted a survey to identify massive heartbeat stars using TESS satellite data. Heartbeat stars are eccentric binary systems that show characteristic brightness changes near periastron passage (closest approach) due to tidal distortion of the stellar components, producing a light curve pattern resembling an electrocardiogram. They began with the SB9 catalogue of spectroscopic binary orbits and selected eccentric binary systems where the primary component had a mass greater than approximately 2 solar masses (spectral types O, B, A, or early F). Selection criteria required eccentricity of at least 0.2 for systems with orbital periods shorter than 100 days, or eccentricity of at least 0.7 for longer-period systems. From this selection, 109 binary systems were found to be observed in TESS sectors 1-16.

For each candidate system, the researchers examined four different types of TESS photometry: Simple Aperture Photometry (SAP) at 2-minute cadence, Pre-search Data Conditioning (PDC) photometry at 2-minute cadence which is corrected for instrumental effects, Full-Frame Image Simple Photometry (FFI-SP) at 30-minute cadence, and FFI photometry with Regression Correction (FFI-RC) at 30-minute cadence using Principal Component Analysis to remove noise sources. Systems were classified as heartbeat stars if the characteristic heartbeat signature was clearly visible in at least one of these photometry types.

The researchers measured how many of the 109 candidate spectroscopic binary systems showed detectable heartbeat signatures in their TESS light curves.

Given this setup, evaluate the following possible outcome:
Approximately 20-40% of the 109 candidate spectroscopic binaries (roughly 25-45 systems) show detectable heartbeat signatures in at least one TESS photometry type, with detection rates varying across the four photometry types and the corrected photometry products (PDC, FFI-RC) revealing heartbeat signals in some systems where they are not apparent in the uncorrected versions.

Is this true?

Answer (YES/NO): NO